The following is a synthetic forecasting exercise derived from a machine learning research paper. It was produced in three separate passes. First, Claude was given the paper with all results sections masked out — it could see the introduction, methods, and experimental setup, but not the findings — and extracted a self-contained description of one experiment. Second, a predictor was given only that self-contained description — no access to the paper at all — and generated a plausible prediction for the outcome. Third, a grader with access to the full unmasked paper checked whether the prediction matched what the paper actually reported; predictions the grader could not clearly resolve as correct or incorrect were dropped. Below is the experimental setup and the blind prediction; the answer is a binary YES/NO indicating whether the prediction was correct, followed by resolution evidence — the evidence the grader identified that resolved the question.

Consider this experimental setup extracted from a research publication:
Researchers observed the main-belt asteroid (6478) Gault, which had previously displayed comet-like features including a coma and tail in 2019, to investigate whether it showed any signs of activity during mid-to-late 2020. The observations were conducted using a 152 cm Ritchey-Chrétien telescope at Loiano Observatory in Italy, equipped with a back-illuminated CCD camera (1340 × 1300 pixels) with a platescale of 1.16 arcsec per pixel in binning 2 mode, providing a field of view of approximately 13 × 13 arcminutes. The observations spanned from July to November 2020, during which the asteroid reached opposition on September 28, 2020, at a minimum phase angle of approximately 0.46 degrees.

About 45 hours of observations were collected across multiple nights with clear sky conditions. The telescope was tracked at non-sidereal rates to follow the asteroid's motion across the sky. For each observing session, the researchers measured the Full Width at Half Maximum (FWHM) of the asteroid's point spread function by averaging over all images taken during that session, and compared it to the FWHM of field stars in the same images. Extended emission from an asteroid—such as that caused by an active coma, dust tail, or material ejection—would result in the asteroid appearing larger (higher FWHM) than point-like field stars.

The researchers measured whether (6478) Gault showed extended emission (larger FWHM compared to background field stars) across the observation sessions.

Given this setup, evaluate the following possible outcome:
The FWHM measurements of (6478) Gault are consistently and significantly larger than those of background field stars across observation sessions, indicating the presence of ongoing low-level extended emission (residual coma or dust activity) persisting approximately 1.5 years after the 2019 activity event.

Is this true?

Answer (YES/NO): NO